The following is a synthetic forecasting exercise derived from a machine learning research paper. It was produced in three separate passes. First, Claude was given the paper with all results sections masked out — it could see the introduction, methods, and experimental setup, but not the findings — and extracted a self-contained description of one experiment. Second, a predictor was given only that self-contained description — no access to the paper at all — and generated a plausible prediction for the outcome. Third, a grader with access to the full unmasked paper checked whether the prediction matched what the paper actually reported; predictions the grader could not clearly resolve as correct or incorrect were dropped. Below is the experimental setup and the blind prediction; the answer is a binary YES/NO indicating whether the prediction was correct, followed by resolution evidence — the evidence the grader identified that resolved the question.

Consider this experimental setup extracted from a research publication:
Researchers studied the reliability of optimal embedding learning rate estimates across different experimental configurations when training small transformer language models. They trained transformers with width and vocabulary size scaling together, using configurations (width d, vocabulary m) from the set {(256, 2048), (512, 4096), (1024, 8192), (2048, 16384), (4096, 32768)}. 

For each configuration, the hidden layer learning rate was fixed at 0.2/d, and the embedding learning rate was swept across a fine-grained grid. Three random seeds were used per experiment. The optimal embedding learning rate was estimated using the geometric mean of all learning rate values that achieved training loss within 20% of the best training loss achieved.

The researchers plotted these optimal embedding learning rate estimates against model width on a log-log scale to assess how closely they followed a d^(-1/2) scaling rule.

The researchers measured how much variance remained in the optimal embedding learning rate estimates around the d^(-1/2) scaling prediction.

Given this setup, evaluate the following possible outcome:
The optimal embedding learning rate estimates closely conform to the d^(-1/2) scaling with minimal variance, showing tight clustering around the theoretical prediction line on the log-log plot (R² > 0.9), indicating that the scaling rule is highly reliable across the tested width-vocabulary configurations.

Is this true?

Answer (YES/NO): NO